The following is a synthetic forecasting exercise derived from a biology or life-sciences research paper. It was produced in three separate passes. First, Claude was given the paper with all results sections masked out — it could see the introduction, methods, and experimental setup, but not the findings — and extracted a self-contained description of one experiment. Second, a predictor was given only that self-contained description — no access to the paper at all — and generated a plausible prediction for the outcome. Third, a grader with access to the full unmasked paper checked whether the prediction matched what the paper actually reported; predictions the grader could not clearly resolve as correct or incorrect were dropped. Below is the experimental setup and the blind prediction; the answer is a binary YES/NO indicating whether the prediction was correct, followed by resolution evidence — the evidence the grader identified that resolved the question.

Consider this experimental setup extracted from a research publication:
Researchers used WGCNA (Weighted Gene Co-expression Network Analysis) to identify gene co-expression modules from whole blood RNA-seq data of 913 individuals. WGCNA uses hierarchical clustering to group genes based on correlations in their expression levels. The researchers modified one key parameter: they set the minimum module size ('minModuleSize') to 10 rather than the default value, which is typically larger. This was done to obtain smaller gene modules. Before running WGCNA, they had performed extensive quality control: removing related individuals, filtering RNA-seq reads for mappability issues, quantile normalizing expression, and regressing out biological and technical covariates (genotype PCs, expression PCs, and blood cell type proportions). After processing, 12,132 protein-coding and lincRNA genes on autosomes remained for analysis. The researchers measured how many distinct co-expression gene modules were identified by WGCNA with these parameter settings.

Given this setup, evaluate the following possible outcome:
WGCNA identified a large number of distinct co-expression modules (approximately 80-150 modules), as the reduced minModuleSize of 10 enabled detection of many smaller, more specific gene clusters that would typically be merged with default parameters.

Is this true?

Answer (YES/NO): NO